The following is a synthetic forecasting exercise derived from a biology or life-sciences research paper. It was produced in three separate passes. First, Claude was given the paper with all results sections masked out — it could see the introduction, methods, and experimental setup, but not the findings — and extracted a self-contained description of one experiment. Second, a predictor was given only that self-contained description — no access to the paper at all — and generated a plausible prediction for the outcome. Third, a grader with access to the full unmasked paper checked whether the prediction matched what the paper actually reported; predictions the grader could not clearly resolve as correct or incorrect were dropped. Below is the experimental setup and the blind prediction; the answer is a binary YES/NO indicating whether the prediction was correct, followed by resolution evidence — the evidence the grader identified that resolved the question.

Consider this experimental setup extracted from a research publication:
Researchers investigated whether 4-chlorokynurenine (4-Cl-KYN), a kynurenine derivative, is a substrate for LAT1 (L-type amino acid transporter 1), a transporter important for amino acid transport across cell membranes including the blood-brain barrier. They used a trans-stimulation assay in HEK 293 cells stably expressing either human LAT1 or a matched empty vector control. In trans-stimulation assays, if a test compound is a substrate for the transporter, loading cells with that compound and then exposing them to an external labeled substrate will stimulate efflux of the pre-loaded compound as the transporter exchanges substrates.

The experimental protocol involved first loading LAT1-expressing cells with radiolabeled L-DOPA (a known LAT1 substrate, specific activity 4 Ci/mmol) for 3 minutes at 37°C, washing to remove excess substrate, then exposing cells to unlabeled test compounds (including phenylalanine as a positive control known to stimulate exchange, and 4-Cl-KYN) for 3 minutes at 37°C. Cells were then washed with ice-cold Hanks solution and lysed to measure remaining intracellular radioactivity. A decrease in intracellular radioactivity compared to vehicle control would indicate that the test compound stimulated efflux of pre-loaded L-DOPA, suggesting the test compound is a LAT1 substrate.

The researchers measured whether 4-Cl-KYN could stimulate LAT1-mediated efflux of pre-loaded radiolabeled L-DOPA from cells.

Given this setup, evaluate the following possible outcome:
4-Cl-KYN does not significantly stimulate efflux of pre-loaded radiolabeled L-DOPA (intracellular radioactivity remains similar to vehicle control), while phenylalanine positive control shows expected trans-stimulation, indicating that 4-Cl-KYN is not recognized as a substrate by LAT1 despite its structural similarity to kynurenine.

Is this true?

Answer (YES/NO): NO